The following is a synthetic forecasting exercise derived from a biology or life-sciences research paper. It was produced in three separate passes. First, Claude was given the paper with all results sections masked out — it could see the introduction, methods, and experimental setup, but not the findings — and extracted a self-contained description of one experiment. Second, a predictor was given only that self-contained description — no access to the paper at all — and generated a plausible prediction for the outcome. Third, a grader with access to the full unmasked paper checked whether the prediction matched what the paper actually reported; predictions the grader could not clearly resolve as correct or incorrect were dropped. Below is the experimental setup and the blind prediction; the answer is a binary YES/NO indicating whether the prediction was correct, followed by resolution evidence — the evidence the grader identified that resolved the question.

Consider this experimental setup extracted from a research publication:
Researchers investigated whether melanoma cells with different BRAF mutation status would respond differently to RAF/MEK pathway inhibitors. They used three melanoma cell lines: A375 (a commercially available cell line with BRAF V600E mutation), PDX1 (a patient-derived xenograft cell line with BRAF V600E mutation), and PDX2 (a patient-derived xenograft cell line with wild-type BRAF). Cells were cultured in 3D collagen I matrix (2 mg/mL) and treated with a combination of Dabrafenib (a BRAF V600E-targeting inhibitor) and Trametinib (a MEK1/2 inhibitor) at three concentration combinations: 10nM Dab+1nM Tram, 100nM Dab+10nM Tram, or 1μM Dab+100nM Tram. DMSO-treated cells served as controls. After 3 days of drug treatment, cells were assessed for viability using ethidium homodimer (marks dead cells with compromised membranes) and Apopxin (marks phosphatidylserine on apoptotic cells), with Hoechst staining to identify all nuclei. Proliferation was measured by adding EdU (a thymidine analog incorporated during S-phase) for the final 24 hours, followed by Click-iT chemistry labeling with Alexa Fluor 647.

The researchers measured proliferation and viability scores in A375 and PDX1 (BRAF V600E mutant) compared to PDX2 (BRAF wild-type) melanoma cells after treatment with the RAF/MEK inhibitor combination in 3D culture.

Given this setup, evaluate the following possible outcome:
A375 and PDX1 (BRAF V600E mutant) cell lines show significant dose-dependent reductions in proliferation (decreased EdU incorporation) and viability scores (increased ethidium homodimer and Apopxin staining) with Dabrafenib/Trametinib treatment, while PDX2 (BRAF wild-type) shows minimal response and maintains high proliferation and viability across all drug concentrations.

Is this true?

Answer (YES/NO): NO